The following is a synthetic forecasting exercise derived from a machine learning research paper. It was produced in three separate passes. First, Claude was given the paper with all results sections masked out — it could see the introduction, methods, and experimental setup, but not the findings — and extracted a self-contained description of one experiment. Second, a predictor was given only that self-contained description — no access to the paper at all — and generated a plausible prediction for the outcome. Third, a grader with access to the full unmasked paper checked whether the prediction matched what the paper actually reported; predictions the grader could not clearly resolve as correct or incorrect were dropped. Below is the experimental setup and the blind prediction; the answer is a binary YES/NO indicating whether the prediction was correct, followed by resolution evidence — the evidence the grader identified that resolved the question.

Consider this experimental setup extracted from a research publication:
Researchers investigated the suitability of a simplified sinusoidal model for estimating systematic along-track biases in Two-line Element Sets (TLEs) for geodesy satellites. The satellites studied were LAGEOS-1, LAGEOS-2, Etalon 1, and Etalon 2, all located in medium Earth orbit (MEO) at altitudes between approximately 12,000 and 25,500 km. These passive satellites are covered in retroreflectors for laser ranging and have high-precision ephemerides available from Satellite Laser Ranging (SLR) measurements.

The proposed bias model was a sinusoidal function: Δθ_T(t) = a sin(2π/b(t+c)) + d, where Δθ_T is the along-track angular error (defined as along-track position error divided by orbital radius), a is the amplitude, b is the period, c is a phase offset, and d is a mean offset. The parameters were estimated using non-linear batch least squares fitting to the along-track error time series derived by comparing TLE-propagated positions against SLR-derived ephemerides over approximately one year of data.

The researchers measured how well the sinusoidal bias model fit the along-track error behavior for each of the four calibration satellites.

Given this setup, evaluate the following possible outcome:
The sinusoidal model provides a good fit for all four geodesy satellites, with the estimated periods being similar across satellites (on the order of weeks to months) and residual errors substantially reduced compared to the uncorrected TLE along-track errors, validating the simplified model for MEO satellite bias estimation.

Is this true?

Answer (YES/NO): NO